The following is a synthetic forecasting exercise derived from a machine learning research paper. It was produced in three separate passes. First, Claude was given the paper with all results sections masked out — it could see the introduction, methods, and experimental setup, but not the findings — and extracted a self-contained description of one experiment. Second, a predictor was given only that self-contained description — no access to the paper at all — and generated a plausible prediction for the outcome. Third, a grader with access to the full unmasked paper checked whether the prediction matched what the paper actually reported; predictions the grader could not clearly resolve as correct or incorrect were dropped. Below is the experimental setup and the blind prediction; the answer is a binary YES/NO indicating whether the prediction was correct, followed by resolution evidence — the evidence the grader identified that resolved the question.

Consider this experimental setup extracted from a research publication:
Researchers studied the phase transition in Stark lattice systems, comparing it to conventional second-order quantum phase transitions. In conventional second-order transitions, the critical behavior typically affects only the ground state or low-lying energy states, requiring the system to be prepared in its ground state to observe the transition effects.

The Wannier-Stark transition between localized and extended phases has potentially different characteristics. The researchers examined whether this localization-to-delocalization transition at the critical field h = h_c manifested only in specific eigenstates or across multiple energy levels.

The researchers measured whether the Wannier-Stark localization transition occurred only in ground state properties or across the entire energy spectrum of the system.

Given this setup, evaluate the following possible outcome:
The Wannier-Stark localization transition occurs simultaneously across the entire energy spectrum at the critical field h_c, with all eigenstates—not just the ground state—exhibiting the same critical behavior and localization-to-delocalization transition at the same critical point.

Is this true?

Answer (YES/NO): YES